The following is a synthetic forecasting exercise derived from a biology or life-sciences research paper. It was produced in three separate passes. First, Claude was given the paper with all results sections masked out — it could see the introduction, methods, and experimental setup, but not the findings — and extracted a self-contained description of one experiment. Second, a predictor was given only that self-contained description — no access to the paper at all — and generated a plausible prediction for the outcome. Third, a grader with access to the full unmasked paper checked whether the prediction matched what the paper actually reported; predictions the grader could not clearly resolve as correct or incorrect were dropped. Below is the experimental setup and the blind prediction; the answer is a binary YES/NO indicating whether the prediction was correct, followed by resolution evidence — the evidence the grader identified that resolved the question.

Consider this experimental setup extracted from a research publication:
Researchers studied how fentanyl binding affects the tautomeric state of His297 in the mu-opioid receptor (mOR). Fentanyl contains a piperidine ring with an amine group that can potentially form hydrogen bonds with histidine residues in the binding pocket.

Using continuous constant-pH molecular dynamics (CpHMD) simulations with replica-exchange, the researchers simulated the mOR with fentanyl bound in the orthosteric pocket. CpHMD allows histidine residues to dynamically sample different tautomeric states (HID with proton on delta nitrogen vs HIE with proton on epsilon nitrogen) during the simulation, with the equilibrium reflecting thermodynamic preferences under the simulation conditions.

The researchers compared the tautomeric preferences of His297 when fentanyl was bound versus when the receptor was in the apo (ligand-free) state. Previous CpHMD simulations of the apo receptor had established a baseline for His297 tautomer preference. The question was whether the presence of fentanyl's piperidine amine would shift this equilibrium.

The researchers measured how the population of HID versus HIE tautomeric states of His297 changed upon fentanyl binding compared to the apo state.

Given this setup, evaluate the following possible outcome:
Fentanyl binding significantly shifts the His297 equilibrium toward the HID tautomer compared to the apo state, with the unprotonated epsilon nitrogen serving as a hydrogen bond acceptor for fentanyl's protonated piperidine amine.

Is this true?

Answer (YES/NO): YES